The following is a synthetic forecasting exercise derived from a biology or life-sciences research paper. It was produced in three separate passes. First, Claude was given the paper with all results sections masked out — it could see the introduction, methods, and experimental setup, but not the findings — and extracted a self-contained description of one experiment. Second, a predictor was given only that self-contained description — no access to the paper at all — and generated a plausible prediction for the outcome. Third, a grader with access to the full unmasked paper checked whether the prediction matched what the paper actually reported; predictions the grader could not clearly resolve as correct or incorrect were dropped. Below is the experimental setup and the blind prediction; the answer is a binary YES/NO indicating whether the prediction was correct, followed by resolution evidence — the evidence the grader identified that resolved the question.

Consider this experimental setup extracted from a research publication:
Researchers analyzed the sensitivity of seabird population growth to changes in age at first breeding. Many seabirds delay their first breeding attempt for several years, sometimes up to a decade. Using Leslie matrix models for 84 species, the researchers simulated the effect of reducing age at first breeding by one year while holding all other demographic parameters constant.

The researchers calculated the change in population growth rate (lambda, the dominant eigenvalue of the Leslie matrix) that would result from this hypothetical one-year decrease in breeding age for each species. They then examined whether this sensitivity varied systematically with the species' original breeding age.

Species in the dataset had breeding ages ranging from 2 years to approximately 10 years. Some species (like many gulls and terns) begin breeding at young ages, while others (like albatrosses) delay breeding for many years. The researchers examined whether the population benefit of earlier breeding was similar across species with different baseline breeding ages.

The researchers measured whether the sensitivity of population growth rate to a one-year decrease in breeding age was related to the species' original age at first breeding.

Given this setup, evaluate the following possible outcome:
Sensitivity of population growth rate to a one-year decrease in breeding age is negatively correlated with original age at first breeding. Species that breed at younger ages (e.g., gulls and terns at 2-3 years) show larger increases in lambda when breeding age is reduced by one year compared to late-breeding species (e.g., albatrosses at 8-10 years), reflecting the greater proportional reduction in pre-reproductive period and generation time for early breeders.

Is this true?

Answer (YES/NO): YES